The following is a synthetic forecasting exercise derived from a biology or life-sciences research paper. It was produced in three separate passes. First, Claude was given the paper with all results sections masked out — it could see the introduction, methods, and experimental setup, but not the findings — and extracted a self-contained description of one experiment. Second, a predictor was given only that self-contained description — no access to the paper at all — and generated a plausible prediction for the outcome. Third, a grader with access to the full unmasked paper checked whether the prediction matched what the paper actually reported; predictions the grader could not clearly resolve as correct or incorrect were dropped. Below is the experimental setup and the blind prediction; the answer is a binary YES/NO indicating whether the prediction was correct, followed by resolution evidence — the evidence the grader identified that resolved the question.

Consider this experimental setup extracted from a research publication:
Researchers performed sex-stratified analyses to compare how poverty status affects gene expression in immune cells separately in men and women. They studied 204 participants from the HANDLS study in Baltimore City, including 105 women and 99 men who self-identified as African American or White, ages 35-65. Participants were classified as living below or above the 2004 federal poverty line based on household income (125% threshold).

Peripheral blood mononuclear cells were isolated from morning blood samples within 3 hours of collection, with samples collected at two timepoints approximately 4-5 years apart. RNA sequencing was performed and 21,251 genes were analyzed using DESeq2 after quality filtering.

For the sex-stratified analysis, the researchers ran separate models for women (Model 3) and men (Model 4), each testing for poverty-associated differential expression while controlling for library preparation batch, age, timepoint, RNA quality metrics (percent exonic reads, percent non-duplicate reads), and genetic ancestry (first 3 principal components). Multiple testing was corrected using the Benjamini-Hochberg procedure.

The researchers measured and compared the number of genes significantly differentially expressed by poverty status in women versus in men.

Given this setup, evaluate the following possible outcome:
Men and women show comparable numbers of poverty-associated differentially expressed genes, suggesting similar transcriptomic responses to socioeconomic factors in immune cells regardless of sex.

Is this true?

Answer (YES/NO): NO